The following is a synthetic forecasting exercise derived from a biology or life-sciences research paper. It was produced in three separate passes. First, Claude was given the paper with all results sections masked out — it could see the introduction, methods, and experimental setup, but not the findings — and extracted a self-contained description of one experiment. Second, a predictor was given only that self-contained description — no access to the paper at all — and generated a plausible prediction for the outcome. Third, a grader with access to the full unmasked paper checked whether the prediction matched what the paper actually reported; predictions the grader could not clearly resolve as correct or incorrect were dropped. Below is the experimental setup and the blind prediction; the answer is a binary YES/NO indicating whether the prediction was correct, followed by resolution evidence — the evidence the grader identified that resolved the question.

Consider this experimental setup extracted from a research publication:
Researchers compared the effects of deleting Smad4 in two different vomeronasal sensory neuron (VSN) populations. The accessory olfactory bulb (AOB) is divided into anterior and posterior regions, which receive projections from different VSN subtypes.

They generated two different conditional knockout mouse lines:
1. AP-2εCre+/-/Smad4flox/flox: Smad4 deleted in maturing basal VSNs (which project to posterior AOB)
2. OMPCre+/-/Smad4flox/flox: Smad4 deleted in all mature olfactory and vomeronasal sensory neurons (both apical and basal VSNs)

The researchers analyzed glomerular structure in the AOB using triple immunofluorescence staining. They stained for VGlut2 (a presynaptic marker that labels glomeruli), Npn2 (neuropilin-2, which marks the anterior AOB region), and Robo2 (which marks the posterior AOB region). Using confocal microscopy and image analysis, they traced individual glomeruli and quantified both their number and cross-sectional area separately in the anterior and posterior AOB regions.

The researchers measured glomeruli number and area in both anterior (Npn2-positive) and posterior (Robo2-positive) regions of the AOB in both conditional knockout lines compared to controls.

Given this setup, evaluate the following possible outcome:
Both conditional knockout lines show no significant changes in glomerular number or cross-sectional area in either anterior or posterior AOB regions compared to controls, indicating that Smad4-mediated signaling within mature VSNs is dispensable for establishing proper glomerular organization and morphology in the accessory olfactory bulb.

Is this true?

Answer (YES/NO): NO